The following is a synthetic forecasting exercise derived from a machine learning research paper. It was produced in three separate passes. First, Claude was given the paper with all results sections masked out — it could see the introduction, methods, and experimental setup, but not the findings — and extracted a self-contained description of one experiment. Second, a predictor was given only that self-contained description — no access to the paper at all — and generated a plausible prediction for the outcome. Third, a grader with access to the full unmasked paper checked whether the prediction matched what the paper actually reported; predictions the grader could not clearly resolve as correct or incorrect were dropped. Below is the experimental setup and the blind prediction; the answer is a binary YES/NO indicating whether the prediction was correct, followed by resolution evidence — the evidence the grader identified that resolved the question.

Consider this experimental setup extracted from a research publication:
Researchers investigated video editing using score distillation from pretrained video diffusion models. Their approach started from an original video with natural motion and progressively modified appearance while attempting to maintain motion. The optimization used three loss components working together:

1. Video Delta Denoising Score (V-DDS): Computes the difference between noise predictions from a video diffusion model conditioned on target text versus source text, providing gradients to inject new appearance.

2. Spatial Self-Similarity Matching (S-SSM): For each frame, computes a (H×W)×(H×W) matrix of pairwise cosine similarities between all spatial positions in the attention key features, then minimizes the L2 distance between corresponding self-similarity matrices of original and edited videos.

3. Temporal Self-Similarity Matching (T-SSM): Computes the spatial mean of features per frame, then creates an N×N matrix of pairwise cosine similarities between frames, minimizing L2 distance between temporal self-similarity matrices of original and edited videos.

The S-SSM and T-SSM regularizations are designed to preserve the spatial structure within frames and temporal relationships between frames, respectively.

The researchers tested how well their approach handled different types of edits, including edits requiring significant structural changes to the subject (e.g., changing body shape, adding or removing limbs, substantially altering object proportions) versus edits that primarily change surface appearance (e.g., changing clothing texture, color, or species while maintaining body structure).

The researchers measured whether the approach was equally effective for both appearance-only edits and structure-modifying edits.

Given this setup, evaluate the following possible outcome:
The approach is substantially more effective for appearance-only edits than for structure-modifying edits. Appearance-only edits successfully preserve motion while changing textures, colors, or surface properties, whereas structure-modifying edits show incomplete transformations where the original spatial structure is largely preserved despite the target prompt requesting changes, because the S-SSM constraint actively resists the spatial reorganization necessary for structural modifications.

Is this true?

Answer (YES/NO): YES